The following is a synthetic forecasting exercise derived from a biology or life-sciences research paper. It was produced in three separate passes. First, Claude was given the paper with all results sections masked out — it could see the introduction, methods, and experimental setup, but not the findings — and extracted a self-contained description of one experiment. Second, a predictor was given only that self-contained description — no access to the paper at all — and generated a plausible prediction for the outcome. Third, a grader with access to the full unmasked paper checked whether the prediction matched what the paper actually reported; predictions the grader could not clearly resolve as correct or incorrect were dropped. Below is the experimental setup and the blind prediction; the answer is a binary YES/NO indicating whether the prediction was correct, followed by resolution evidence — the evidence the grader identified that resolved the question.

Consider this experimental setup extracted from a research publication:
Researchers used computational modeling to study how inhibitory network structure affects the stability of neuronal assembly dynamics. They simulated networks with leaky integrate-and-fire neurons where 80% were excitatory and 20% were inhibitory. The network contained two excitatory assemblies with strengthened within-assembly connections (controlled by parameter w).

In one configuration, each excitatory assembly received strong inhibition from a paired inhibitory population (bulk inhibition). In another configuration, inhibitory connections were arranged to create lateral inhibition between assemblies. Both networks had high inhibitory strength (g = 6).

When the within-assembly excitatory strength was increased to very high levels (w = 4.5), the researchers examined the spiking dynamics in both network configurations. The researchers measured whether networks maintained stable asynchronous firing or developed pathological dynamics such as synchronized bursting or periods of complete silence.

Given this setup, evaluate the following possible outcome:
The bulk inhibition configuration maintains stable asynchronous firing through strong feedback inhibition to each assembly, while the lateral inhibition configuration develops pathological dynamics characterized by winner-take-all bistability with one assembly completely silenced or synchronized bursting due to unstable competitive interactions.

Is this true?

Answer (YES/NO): YES